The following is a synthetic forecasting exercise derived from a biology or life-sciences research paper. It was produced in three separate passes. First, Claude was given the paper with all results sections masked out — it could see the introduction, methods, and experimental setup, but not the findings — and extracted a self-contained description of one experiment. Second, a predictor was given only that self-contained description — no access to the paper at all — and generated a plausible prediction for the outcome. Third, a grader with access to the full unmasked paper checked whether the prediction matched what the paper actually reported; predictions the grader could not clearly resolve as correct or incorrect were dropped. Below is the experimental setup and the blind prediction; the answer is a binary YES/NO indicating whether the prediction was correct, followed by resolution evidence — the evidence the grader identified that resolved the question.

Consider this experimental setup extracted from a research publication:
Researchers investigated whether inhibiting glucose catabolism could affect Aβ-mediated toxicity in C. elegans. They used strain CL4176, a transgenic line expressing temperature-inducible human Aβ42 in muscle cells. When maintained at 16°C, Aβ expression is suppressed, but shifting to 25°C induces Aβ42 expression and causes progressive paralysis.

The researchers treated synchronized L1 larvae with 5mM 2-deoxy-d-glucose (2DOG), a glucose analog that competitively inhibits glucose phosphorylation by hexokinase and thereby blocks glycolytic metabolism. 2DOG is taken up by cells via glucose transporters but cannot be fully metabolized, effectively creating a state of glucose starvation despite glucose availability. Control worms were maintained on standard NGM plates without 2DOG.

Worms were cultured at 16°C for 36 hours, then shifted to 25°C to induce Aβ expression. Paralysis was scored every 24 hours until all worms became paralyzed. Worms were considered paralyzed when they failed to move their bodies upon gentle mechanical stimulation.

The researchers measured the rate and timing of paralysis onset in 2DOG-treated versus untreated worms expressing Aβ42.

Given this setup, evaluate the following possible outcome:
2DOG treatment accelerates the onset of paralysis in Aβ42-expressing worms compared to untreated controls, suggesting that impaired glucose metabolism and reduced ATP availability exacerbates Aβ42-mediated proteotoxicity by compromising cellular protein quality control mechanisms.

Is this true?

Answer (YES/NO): NO